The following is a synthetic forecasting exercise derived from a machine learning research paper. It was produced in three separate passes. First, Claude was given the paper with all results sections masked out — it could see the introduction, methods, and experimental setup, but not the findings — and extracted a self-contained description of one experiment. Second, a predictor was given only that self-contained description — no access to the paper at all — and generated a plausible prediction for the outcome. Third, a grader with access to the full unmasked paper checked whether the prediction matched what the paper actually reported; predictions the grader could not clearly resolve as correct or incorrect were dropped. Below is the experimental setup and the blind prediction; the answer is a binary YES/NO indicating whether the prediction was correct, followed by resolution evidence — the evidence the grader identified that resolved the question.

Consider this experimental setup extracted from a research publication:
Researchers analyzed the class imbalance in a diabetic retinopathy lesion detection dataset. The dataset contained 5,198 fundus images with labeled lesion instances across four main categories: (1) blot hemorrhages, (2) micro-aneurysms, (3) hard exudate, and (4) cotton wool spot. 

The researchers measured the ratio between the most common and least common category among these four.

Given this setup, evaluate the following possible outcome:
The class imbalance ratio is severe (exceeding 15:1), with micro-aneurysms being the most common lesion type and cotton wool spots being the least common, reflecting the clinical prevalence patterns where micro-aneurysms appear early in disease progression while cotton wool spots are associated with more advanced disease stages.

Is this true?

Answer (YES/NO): NO